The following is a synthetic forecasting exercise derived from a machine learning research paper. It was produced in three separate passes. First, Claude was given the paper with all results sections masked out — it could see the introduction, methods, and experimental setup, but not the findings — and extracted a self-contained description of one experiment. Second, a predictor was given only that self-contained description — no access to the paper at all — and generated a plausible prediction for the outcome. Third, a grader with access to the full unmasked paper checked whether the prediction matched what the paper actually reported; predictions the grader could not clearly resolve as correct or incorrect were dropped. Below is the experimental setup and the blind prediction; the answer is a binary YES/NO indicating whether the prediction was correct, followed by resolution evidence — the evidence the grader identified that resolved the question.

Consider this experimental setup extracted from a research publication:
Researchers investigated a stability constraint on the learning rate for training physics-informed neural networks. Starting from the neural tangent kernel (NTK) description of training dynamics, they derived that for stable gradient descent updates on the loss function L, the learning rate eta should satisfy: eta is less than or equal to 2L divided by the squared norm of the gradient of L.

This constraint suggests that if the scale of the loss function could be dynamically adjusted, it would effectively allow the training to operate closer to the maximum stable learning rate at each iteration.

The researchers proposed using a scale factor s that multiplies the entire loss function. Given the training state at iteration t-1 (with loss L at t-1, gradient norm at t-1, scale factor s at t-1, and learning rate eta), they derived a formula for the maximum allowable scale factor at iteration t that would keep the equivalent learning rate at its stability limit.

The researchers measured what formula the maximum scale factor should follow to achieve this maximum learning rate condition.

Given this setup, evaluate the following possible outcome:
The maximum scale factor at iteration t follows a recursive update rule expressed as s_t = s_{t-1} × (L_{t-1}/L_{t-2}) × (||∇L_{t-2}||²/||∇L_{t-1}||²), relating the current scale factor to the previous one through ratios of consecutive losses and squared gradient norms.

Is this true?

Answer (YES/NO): NO